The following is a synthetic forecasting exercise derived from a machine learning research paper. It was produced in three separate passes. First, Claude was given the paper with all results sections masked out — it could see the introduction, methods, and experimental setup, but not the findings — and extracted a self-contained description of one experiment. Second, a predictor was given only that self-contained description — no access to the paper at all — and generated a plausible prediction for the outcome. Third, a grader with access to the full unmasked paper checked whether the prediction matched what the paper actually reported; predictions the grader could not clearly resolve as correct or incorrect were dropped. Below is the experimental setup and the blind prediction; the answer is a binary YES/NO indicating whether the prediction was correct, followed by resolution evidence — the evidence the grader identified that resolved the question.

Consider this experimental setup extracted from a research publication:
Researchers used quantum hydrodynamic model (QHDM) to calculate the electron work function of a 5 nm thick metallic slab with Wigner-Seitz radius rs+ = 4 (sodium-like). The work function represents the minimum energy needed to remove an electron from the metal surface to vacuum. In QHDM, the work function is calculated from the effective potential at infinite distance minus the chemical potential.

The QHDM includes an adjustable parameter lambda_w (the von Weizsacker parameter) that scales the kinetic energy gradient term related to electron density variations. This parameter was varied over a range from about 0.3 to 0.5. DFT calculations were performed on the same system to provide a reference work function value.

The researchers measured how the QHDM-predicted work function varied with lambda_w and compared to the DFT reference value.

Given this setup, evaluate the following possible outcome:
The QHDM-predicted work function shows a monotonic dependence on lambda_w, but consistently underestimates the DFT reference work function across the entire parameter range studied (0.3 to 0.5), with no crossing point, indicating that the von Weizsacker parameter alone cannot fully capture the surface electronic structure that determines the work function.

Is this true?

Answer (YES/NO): NO